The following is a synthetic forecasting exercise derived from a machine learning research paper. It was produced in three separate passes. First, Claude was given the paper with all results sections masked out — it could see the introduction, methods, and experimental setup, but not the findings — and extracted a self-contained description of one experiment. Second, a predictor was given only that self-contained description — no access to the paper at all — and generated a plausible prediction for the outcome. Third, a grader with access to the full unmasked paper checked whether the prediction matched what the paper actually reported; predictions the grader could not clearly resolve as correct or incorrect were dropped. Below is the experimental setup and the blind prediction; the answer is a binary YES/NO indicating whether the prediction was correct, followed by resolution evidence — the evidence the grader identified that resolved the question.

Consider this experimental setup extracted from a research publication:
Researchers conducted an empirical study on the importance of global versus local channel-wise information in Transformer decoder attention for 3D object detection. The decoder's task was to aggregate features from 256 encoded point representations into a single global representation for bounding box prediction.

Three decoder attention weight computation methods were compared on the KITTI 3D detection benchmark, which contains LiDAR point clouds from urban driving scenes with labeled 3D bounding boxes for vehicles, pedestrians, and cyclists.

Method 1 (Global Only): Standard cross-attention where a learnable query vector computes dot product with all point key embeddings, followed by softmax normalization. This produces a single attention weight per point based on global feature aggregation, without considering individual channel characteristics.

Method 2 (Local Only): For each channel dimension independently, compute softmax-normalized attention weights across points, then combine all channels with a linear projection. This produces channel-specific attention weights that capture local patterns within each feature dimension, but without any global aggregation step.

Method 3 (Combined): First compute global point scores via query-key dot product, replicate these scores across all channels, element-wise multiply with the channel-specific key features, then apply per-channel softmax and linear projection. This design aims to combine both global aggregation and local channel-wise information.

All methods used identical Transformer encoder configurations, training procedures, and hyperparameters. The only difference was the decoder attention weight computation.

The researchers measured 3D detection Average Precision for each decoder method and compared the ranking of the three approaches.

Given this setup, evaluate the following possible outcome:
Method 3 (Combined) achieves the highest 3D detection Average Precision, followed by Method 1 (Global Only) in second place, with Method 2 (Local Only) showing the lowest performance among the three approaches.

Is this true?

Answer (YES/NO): NO